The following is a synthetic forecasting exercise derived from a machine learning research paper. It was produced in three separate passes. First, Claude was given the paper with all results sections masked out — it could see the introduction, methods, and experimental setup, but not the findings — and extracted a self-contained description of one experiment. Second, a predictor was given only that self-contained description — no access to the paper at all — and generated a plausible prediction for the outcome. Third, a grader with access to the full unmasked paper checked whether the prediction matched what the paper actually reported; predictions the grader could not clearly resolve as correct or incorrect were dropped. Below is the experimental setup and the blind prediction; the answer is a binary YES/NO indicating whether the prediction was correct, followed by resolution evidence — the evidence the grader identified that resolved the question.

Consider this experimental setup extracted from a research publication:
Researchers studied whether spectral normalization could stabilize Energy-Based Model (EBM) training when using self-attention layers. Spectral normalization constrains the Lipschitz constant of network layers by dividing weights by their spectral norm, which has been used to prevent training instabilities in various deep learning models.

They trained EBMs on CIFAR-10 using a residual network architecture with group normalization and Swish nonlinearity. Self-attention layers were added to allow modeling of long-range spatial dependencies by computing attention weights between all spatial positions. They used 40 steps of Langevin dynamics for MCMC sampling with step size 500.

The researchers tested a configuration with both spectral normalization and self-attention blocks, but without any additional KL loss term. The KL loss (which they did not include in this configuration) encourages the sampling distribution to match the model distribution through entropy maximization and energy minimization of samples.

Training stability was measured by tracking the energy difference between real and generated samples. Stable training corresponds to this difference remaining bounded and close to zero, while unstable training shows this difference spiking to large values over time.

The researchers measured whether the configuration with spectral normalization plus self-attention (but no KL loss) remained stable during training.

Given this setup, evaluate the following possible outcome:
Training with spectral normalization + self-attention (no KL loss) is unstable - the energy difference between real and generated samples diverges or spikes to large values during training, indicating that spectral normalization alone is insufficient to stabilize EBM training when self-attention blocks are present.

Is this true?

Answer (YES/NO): YES